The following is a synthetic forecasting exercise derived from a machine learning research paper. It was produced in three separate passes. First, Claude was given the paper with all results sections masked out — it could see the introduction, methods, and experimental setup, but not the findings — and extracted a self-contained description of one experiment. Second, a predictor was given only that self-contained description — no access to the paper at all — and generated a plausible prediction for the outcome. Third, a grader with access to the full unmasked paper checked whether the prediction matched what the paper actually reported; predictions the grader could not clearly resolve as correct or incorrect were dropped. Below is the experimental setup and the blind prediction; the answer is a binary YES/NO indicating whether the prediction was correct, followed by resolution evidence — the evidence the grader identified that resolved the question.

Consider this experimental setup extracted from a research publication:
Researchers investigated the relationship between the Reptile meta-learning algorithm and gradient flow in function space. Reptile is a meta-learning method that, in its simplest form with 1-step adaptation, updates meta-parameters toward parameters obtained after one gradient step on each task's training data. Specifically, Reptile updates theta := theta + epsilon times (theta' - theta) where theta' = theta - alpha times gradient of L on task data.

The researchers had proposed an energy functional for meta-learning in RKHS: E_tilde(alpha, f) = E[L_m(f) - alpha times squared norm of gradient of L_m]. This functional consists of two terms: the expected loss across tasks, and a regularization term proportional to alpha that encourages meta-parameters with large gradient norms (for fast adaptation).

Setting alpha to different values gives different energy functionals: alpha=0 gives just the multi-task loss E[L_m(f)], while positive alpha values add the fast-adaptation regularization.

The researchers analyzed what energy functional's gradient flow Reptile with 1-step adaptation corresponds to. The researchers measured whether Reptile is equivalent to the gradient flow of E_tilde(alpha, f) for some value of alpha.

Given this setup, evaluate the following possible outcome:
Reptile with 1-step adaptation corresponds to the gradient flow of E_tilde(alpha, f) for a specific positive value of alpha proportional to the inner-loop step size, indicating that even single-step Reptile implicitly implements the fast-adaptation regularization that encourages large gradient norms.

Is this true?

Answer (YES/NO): NO